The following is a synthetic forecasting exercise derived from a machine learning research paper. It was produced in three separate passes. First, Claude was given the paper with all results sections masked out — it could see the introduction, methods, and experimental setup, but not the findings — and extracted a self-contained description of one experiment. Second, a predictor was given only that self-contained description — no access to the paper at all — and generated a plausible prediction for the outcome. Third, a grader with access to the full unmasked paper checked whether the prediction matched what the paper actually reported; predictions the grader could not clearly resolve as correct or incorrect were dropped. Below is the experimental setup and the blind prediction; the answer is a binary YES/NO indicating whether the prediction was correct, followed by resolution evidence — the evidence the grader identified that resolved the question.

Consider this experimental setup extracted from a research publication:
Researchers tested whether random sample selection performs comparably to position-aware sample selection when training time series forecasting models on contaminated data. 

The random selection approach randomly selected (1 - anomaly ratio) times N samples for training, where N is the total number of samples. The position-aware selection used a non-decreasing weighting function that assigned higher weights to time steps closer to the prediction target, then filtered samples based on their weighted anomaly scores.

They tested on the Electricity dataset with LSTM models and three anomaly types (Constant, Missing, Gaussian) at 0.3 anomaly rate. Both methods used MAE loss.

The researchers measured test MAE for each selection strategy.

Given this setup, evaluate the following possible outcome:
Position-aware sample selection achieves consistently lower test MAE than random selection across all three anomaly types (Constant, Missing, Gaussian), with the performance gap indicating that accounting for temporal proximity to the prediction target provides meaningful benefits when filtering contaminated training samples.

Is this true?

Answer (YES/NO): YES